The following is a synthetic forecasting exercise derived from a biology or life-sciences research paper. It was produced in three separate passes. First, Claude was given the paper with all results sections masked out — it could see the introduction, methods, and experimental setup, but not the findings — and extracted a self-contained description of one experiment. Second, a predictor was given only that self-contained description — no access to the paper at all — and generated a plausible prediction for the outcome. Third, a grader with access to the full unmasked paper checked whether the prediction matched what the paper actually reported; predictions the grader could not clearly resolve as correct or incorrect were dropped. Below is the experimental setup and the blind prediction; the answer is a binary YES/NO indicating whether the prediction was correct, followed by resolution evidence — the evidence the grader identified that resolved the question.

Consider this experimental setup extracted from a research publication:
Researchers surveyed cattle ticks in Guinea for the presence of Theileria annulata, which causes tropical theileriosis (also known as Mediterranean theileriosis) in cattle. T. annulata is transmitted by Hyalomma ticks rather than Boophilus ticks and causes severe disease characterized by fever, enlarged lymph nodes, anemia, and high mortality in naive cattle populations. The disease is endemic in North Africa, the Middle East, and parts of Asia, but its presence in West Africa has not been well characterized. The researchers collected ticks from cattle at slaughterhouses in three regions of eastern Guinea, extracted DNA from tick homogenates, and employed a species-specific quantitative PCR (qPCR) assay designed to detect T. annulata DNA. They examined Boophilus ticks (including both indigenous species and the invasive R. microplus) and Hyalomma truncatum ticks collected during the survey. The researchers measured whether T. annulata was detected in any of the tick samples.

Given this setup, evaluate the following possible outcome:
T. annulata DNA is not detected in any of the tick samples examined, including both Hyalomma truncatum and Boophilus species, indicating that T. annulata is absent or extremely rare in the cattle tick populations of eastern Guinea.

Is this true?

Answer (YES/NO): NO